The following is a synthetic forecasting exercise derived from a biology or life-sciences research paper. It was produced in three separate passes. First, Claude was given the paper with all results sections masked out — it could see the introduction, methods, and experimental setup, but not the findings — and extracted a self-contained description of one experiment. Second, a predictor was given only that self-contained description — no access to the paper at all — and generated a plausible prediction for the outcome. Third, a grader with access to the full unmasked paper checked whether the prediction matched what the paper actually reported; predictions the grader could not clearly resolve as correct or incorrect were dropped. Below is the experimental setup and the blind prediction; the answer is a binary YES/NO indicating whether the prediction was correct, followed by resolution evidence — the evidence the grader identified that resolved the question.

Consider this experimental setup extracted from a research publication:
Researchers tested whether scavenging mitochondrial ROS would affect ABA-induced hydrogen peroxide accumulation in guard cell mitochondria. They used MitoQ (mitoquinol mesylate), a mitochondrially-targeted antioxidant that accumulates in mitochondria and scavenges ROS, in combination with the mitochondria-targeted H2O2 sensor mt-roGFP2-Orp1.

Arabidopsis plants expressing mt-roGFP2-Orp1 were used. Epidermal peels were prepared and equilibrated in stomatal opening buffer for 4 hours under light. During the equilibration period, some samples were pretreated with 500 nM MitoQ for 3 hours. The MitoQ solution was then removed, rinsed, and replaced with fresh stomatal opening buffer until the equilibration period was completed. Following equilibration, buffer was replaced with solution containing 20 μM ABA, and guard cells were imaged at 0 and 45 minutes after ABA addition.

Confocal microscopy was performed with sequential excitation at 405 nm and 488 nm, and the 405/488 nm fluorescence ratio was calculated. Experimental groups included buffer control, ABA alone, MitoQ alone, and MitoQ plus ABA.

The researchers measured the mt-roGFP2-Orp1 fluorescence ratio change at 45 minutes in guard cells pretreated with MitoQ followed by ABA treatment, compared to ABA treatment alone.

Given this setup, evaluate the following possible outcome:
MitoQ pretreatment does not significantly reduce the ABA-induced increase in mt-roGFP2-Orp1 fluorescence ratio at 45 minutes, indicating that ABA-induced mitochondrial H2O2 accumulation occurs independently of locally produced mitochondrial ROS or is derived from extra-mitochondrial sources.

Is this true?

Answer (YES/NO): NO